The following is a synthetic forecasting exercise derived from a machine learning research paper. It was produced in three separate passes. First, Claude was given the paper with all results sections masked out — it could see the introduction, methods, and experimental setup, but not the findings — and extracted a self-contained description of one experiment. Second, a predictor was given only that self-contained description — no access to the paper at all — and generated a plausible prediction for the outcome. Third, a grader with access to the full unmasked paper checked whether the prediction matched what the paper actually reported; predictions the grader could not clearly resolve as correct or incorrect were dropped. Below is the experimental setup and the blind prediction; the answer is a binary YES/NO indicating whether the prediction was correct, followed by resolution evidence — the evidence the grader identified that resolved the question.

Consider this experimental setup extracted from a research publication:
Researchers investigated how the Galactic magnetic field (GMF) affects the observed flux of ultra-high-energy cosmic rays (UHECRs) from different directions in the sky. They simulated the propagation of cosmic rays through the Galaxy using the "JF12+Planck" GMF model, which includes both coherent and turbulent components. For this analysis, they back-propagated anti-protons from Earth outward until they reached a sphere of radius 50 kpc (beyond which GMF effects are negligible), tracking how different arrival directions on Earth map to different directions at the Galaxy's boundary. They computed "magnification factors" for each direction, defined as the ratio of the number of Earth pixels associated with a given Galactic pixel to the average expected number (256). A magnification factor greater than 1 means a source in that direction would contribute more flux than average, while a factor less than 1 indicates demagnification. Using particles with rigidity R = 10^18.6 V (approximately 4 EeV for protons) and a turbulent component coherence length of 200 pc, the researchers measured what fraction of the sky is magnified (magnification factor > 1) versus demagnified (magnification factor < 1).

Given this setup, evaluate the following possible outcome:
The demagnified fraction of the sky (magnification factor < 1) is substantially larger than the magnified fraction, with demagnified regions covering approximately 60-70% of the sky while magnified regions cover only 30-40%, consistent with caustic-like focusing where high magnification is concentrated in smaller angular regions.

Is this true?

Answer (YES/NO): YES